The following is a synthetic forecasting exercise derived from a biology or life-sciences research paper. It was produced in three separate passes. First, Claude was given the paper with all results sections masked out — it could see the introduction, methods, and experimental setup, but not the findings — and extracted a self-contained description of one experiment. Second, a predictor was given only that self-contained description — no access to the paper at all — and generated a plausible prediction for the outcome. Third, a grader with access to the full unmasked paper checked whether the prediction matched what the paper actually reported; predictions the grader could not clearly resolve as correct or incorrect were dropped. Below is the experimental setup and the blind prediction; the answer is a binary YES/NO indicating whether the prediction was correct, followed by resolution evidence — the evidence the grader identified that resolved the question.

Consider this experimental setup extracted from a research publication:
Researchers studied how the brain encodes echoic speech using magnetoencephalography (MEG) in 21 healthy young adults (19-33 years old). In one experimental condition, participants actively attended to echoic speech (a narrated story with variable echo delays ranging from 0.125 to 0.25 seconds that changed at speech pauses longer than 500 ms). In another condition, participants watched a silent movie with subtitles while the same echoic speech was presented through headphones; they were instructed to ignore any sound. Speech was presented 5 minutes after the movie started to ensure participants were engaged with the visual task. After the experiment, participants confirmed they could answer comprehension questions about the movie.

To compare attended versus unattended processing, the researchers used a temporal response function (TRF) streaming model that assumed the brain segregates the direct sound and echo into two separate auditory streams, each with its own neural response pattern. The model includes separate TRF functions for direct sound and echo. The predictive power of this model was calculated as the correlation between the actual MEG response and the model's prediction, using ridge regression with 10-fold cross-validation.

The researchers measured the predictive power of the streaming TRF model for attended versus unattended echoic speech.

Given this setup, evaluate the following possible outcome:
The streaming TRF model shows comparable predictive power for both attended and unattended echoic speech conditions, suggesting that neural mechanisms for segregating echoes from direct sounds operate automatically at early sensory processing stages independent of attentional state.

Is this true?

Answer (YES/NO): YES